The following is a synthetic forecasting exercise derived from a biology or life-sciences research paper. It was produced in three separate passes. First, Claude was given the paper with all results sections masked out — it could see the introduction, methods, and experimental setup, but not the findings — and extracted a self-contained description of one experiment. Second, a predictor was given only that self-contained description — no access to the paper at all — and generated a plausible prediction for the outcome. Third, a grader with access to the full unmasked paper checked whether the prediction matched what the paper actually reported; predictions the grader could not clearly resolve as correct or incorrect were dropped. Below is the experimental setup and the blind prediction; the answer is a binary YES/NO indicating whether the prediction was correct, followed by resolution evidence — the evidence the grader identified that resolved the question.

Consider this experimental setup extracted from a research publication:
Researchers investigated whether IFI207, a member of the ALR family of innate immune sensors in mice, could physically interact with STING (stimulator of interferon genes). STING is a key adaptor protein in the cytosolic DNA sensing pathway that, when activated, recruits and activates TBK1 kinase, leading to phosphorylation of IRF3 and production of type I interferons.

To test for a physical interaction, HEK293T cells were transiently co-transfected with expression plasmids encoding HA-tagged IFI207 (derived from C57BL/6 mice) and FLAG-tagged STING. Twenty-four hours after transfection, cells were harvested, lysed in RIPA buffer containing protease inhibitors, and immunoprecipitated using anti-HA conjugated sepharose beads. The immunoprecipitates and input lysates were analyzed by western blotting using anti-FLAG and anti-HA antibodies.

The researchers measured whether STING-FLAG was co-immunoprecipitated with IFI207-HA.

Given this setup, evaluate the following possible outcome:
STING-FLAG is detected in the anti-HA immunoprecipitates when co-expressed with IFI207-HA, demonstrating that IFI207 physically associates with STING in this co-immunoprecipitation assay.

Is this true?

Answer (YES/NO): YES